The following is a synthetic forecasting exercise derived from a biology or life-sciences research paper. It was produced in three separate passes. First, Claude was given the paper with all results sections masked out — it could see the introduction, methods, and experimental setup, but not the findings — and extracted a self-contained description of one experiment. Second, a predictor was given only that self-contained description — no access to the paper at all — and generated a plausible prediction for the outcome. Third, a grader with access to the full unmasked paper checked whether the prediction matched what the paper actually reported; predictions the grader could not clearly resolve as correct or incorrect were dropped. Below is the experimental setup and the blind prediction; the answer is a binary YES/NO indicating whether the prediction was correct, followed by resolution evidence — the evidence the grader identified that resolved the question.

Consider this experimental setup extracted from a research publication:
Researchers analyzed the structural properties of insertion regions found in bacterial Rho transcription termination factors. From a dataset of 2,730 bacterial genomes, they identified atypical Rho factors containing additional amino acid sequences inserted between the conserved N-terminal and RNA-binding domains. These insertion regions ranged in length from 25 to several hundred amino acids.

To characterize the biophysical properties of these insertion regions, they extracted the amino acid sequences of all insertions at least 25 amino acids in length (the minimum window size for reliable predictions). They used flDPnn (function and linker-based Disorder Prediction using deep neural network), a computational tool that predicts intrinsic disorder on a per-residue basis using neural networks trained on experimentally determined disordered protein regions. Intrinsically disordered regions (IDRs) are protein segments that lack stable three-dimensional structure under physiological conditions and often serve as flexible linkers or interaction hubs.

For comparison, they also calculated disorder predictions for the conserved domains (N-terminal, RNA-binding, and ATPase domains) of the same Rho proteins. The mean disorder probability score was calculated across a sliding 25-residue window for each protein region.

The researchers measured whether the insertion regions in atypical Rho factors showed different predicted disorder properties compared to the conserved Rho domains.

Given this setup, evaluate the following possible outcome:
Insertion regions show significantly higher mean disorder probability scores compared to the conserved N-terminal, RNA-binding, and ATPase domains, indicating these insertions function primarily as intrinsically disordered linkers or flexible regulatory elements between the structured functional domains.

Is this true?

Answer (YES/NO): YES